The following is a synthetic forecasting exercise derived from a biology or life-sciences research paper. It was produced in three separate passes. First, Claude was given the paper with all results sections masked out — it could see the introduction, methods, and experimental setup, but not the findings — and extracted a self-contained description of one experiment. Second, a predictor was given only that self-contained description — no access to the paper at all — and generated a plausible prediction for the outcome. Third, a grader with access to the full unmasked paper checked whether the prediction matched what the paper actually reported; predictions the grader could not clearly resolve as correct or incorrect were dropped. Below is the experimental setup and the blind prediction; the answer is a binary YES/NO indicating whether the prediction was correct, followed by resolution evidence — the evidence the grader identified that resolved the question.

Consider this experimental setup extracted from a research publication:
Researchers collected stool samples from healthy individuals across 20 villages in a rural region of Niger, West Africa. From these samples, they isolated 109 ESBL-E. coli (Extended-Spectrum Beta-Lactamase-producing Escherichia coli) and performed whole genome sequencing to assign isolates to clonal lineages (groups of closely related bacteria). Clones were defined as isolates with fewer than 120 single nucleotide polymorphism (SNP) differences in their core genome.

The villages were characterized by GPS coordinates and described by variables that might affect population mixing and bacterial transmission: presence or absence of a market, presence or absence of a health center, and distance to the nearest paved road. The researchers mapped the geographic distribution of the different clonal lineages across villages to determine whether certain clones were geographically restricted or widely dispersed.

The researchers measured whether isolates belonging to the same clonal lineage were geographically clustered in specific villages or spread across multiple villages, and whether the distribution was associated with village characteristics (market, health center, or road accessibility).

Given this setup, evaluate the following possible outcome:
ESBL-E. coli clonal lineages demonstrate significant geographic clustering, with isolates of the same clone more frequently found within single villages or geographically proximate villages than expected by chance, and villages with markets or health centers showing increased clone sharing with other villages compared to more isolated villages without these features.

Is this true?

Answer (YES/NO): NO